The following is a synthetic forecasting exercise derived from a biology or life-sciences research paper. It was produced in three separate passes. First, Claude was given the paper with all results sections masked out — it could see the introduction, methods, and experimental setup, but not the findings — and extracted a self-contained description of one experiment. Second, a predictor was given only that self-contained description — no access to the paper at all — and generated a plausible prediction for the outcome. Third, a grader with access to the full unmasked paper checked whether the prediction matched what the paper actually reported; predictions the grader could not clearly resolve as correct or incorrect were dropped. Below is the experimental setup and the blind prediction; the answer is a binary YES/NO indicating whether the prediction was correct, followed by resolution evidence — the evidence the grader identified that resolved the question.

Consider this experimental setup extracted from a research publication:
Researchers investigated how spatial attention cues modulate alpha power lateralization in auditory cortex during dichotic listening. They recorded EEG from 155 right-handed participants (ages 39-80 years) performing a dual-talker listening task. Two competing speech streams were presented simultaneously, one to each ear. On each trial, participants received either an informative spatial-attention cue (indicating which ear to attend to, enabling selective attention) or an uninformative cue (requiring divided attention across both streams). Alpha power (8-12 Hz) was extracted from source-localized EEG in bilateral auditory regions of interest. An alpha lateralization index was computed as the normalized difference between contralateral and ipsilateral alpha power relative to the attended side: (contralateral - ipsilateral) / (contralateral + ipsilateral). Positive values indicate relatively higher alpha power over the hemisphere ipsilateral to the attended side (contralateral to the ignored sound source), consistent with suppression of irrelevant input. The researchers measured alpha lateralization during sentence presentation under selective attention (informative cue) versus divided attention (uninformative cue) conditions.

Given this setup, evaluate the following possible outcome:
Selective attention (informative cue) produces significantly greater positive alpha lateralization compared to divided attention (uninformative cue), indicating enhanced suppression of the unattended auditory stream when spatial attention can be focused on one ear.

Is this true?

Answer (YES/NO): NO